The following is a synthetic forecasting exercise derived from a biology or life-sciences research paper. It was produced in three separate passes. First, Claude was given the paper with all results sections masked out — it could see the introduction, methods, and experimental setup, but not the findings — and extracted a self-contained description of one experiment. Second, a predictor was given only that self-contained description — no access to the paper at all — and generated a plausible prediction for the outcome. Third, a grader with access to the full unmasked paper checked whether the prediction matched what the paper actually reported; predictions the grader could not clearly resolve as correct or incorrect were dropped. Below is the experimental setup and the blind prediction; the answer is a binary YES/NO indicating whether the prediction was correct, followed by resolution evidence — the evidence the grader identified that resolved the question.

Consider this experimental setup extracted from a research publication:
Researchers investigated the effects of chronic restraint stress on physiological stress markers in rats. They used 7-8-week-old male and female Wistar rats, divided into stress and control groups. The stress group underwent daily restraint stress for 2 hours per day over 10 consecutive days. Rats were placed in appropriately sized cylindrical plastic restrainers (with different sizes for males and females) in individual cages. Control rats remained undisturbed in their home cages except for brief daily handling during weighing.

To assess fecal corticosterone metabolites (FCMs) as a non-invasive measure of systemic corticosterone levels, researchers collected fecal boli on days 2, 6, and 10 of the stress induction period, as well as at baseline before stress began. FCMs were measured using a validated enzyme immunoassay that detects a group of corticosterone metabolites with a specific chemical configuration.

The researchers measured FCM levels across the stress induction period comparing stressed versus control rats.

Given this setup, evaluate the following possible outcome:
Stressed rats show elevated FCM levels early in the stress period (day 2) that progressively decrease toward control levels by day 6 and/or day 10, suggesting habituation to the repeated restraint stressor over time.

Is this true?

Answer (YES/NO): NO